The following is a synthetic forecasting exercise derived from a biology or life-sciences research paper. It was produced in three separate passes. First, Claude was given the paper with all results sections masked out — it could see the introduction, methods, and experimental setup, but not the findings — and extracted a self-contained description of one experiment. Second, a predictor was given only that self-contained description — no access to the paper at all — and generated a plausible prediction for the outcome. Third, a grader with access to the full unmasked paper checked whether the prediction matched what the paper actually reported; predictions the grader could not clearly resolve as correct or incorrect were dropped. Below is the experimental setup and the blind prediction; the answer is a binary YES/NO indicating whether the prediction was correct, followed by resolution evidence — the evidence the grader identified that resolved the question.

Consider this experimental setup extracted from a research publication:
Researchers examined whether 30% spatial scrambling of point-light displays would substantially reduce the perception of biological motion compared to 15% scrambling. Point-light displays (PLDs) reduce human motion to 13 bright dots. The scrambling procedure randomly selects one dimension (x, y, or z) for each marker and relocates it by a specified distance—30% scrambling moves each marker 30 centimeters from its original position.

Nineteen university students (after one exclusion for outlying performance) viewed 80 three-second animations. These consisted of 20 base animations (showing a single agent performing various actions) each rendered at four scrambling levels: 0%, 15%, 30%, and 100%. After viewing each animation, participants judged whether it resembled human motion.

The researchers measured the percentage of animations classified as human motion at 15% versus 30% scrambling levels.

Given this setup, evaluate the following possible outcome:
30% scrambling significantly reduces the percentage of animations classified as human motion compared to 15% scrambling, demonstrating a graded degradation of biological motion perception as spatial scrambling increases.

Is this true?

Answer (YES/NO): YES